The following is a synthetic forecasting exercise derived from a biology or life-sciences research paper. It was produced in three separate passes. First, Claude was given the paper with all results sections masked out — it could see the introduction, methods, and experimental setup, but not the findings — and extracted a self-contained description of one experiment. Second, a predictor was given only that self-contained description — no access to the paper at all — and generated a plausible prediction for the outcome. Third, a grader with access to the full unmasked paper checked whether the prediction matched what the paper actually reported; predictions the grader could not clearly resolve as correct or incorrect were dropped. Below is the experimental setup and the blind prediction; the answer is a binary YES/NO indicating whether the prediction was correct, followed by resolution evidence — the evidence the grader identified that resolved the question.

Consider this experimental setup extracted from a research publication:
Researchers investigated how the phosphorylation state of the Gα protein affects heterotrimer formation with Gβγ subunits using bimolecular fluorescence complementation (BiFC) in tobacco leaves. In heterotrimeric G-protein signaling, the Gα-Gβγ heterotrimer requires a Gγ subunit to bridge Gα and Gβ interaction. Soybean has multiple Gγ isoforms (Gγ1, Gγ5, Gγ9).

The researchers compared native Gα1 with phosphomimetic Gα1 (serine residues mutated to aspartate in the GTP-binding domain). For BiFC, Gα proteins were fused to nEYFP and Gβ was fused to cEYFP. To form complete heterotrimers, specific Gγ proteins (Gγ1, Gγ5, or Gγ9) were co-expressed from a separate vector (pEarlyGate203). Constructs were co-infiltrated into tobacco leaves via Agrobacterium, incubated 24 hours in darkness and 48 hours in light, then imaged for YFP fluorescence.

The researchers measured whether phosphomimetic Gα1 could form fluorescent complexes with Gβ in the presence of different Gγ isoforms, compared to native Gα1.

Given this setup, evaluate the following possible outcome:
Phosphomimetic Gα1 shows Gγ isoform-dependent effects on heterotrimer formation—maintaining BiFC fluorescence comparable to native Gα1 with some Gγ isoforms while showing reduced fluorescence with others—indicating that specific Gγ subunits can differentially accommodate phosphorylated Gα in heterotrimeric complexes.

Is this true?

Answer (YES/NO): NO